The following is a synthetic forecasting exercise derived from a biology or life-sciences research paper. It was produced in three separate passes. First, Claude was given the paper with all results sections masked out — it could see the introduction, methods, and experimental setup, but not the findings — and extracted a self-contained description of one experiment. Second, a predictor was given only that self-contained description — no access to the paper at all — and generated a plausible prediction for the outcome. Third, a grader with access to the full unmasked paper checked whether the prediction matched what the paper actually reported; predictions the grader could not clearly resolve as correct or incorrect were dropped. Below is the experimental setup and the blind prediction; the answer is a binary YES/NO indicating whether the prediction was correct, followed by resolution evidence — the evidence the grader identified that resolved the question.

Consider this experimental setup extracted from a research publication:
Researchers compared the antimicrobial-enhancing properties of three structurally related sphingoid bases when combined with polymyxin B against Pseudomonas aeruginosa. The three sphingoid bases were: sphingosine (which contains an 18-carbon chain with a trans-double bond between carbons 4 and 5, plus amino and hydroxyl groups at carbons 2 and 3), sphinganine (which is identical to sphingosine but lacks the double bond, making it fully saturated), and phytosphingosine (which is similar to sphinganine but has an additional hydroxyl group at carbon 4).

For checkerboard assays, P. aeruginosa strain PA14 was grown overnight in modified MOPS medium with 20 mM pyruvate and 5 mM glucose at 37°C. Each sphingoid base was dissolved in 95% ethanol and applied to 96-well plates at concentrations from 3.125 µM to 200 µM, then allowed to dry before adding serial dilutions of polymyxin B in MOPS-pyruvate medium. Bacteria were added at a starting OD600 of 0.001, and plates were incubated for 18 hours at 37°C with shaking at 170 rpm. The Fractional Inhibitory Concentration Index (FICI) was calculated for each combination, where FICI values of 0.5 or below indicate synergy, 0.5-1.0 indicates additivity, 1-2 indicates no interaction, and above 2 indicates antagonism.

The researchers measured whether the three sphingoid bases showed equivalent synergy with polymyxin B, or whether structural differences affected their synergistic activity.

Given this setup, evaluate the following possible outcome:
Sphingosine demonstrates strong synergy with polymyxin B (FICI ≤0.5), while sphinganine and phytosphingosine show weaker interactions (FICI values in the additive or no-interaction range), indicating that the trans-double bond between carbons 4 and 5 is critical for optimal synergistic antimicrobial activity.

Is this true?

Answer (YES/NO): YES